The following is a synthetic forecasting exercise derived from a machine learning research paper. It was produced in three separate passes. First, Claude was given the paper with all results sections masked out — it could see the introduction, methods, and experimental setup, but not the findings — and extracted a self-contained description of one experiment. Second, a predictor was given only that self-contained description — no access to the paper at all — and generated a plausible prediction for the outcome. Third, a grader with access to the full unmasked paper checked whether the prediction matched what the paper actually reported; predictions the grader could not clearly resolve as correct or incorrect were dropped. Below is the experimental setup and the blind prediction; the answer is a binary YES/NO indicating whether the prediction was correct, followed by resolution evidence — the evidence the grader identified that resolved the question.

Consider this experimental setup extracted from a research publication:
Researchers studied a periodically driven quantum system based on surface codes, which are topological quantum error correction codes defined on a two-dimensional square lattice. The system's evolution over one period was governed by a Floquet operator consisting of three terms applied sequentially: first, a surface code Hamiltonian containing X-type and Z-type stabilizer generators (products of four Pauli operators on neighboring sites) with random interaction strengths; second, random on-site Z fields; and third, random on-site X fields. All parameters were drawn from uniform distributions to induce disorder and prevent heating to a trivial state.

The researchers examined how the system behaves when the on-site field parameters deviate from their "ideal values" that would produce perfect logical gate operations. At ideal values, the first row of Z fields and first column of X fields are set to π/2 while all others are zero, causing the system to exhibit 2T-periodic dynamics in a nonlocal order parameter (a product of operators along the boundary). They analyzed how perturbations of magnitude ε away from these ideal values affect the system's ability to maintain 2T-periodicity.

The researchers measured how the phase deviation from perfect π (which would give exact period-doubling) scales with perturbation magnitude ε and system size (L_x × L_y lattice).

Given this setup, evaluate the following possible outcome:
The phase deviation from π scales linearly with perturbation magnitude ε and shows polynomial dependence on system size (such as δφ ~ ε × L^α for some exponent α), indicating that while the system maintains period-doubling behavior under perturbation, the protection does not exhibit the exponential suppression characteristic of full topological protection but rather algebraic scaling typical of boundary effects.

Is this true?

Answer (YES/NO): NO